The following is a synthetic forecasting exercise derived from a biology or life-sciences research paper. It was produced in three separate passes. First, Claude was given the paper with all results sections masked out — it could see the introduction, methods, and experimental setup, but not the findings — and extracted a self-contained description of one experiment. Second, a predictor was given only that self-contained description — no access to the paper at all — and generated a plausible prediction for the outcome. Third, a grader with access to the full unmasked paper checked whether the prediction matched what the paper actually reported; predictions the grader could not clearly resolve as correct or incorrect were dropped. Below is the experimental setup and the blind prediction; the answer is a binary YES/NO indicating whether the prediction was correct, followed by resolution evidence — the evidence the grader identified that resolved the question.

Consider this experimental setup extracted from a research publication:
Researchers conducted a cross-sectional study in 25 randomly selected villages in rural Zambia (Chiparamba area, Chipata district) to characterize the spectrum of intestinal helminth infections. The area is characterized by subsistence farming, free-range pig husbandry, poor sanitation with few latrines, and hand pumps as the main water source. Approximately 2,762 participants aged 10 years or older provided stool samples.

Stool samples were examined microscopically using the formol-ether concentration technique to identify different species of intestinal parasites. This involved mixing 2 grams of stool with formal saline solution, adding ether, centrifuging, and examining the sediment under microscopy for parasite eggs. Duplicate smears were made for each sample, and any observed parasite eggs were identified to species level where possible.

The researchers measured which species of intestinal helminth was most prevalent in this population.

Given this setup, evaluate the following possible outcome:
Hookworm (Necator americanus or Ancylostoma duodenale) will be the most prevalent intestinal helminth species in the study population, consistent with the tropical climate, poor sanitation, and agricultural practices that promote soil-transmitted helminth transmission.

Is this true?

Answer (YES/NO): YES